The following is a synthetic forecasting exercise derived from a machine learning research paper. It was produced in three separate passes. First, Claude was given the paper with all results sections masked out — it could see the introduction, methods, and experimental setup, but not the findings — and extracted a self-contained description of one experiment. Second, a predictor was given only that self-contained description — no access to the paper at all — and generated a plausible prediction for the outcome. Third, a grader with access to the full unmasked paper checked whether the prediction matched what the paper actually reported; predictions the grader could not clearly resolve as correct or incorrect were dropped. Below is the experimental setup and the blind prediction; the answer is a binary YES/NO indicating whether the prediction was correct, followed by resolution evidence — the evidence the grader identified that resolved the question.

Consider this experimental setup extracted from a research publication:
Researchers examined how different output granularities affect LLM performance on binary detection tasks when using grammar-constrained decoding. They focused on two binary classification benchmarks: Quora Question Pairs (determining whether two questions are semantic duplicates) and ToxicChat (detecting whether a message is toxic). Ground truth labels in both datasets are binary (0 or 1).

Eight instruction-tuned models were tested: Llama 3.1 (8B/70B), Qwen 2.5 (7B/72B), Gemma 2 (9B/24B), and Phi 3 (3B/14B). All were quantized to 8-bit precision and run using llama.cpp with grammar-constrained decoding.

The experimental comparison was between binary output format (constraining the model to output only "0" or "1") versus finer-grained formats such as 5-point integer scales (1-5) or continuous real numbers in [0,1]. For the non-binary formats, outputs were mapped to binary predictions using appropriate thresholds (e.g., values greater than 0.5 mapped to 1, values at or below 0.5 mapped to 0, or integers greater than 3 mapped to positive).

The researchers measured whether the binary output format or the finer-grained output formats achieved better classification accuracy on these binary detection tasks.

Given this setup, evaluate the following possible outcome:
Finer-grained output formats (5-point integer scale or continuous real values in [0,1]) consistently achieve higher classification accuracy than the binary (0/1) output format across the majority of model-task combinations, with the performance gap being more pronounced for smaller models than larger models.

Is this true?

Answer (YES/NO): NO